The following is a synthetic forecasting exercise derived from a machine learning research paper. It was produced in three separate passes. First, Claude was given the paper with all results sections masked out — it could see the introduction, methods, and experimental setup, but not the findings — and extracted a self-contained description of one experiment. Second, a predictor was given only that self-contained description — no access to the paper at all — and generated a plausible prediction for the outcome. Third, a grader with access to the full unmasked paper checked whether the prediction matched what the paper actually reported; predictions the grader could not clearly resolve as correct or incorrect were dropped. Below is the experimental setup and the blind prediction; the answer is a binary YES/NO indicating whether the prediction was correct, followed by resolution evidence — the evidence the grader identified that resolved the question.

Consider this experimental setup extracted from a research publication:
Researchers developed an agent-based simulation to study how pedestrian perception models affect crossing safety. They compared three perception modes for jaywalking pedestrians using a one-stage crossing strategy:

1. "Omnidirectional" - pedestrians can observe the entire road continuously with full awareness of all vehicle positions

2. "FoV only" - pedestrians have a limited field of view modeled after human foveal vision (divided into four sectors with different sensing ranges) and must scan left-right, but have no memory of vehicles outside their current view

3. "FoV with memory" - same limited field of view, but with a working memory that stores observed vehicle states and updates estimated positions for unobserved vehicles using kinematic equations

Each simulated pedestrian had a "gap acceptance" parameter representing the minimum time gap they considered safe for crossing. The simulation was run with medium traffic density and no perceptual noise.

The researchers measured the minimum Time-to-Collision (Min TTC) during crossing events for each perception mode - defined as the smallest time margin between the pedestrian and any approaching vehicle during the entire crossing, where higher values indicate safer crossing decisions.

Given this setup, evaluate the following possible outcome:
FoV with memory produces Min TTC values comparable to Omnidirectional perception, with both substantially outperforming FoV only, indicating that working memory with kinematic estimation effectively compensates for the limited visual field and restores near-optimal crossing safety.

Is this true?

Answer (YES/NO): NO